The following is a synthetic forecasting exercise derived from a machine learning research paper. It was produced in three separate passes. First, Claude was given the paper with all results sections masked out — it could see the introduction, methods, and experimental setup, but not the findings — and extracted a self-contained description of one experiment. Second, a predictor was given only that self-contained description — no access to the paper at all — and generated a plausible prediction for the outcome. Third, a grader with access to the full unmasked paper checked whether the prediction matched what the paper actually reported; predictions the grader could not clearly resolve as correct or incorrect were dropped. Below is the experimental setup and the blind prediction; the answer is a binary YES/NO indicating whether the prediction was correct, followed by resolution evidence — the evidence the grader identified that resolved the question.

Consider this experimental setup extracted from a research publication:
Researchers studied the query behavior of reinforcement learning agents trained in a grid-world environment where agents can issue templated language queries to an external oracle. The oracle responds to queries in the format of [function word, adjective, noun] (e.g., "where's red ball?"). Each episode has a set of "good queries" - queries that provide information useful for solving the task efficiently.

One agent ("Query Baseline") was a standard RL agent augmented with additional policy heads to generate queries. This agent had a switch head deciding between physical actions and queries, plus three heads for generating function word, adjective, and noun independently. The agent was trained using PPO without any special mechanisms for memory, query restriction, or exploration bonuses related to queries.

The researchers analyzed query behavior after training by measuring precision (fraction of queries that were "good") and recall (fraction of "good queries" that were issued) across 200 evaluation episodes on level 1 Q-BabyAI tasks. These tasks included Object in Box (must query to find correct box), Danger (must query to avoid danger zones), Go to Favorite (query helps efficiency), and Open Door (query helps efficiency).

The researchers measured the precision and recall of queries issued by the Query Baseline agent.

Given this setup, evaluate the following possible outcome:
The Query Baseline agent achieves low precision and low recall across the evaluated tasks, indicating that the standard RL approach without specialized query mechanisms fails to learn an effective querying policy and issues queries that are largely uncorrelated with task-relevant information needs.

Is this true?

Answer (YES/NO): NO